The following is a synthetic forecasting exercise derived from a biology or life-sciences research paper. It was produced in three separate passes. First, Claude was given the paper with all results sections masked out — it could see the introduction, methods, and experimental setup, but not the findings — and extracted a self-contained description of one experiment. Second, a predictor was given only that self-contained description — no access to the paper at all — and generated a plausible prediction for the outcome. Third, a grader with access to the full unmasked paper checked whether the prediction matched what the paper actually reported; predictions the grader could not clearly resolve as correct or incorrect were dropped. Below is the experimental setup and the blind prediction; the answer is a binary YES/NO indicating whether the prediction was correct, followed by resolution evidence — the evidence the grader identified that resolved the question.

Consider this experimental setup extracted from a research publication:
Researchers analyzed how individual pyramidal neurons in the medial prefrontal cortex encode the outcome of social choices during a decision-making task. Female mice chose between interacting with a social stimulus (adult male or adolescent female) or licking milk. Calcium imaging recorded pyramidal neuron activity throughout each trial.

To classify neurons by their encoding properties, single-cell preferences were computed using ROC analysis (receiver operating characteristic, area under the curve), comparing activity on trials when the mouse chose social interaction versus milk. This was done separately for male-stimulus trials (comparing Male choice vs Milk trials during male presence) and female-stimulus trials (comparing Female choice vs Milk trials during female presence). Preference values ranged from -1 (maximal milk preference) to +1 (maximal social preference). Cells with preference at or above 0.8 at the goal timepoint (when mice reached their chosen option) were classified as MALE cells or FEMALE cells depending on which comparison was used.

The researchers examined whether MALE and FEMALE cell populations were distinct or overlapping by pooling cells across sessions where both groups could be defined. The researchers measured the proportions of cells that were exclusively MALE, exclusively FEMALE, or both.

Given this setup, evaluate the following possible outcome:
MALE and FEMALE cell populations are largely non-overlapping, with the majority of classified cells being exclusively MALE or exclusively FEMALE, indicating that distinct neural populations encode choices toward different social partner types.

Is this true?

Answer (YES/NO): YES